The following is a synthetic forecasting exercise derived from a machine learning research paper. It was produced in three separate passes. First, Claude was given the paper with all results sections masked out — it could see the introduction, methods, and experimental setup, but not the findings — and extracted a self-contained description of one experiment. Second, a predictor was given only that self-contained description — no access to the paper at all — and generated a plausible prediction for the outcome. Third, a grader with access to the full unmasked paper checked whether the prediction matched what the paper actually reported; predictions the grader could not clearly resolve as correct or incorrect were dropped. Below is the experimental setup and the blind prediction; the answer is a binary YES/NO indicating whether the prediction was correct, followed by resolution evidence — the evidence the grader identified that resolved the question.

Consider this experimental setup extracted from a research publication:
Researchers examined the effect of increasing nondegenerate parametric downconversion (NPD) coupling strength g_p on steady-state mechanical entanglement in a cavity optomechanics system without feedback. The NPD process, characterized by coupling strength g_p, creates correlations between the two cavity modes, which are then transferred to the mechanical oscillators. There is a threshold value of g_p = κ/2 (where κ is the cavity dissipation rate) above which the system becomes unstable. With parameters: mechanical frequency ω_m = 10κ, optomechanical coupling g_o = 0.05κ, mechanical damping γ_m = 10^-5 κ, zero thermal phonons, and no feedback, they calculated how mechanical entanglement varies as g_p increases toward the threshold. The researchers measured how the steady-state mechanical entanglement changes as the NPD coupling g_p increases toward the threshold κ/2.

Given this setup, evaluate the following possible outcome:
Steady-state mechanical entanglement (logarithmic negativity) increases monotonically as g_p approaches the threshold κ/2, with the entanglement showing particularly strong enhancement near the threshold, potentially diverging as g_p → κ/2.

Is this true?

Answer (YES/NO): NO